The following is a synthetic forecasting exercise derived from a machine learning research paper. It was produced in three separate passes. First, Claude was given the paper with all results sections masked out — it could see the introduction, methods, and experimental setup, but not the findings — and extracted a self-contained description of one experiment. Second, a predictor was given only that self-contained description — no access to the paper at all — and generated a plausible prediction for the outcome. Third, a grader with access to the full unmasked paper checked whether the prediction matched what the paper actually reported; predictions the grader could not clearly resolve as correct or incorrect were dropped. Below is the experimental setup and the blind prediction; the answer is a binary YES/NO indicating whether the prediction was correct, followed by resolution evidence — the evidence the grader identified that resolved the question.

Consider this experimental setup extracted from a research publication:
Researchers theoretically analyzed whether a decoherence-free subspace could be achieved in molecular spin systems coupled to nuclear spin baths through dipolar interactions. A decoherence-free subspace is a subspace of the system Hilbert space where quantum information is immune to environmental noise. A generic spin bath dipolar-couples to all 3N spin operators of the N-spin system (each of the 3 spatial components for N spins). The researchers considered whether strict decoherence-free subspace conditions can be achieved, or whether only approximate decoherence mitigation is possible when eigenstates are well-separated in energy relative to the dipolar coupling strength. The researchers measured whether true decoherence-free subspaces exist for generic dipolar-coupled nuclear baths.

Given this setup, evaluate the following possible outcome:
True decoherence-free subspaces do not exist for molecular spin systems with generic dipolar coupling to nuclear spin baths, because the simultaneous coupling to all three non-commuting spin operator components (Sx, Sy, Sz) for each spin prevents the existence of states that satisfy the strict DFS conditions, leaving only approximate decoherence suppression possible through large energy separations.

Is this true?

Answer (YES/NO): YES